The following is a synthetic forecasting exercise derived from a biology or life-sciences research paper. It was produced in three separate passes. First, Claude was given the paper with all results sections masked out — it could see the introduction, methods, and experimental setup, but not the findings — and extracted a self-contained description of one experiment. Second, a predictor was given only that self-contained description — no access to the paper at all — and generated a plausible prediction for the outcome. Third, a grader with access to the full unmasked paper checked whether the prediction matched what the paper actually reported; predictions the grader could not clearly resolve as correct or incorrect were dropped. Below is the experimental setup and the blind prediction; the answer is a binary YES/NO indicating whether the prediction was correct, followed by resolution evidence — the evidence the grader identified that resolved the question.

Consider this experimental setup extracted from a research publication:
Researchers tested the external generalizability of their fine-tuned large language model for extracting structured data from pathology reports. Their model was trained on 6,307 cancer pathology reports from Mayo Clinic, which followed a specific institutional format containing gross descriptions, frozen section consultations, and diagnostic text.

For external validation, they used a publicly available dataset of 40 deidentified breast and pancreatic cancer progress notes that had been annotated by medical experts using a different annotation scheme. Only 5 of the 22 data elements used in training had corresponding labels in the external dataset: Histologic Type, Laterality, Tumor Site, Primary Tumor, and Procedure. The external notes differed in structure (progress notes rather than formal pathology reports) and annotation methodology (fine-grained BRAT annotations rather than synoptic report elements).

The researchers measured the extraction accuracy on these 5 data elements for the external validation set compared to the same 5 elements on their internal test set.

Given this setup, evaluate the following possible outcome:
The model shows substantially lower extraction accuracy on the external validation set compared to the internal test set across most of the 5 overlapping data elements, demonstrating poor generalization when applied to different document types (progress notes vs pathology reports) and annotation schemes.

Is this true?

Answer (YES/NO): NO